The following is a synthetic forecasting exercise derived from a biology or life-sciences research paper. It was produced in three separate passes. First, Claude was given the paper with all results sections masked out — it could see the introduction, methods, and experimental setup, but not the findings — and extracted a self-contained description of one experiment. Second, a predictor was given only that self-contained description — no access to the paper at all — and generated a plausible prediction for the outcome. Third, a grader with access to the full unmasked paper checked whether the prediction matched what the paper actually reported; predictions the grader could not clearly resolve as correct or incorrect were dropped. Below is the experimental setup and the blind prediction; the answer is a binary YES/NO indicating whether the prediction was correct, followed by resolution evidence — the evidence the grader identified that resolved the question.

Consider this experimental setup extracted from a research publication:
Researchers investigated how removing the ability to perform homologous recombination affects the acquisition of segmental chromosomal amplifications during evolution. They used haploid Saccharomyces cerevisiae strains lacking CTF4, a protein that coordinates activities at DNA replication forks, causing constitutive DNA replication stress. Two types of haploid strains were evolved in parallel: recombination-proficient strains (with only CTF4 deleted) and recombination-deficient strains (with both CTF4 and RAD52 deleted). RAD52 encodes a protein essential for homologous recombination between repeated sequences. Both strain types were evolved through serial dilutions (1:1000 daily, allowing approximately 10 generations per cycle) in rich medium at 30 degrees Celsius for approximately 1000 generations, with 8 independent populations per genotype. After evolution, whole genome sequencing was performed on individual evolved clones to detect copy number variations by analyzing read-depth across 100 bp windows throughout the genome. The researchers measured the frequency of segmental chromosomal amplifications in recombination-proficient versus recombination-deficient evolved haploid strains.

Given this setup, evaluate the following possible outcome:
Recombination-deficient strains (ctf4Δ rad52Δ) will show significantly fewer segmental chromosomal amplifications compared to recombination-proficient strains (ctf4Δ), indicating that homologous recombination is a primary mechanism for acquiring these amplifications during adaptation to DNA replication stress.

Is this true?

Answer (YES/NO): YES